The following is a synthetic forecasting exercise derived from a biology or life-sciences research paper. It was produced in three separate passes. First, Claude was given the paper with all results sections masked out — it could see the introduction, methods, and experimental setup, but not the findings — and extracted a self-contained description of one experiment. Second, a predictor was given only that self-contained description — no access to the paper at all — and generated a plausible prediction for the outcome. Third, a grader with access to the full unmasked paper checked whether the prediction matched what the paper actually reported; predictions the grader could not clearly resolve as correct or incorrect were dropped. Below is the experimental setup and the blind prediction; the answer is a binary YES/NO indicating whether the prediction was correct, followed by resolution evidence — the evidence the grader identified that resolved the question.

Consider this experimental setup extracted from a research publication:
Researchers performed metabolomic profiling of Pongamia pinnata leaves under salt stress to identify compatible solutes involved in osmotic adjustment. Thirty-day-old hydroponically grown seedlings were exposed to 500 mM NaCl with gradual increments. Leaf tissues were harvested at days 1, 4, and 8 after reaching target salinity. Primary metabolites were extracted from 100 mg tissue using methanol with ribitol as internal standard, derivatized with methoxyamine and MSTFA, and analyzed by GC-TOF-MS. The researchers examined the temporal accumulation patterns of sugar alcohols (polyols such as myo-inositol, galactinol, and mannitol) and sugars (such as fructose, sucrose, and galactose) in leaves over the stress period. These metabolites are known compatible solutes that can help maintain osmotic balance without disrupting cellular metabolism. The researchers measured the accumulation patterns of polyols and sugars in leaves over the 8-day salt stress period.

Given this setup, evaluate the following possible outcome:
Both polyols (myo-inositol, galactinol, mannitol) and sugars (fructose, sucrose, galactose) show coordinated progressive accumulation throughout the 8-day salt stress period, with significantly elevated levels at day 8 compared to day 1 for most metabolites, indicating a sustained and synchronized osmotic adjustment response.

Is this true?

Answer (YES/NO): NO